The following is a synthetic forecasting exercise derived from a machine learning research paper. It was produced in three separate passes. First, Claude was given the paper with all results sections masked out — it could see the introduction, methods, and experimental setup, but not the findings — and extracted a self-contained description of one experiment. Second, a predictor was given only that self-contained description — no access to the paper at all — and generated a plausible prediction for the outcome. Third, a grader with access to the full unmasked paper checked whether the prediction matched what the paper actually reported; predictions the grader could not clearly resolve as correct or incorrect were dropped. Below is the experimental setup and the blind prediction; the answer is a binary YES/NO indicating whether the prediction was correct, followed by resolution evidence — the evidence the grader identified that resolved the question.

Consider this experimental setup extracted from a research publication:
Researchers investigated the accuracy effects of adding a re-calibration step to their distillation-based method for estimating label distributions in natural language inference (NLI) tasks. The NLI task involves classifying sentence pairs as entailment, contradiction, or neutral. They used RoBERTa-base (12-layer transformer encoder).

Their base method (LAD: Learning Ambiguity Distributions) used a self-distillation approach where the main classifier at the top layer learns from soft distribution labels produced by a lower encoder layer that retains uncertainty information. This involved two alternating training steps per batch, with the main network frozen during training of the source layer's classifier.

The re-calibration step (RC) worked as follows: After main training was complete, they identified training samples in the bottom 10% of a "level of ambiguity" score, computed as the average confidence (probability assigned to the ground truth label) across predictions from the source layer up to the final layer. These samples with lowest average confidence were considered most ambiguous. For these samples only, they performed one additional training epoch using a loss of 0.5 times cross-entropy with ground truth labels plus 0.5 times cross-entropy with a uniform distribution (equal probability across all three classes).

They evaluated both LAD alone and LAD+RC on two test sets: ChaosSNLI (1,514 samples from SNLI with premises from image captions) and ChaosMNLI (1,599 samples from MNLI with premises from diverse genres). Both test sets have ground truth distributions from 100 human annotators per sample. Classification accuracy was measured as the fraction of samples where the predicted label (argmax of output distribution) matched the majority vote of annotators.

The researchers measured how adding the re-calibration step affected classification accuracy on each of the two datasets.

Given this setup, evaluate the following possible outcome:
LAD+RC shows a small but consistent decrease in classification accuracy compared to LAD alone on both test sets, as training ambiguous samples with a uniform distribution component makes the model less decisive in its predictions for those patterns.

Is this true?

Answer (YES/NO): NO